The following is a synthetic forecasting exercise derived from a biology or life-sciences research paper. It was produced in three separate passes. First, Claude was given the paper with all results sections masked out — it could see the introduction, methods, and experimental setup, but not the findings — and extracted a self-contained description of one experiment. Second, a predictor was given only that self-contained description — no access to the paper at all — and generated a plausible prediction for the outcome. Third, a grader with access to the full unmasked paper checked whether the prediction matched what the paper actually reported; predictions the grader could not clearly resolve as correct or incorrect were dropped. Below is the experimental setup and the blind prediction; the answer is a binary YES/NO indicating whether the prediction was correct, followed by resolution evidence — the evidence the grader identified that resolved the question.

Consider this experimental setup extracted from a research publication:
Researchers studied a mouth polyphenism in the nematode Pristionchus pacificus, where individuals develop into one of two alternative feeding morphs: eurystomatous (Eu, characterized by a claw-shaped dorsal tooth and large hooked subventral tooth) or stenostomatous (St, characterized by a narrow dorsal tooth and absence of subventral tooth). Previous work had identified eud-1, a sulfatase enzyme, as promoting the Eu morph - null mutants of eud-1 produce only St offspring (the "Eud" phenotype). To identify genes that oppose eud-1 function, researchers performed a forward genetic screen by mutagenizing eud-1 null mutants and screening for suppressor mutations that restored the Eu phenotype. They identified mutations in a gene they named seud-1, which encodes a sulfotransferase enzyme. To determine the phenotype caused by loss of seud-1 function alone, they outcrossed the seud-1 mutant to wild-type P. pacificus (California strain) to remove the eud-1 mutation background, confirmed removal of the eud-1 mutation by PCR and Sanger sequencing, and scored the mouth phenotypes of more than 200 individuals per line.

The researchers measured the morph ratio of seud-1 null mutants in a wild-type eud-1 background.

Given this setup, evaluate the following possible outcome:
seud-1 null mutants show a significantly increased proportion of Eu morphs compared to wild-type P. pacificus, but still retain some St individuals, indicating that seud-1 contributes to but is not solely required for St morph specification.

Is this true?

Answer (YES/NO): NO